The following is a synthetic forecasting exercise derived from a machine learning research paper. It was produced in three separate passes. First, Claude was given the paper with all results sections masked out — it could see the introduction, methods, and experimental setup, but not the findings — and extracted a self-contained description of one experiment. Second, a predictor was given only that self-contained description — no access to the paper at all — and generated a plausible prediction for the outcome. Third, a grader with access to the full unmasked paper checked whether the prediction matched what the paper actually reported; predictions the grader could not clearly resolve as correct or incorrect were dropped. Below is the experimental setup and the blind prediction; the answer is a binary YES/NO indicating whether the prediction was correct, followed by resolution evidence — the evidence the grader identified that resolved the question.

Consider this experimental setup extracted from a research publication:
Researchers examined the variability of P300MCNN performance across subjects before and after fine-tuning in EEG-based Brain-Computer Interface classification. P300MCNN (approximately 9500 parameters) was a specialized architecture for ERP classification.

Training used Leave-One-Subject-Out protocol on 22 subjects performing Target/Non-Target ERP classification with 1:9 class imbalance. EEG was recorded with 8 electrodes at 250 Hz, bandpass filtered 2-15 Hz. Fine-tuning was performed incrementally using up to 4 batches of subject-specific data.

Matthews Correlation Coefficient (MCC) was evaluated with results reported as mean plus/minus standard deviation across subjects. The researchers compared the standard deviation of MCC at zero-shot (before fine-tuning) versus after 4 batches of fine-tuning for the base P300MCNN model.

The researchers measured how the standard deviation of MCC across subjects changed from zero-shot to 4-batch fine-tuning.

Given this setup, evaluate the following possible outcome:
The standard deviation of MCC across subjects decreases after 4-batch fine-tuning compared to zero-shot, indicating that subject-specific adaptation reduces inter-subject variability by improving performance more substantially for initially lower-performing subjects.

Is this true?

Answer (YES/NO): YES